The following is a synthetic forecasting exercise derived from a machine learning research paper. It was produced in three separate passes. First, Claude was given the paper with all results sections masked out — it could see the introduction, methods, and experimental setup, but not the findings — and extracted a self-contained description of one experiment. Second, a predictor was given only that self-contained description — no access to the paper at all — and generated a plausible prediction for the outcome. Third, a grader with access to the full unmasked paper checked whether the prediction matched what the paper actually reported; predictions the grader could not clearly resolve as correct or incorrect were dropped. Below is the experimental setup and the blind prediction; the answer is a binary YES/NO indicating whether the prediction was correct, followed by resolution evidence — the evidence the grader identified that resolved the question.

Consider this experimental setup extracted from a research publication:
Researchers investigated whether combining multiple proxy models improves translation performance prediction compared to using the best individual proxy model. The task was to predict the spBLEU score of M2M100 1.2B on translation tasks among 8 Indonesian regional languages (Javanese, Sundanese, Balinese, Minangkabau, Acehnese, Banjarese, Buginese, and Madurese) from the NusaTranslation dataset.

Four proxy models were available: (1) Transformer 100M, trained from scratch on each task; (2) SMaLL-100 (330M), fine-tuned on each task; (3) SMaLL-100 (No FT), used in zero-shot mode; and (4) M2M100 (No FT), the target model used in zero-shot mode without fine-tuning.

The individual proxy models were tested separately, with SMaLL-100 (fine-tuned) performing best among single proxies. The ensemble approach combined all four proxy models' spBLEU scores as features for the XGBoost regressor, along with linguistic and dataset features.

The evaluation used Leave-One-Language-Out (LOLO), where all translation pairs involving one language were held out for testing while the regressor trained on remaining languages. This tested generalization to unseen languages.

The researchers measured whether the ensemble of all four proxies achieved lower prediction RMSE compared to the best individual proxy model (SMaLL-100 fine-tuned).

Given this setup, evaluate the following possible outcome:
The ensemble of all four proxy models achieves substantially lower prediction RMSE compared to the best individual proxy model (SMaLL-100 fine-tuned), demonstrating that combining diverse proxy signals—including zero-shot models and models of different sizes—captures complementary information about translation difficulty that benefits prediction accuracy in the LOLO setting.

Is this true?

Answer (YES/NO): YES